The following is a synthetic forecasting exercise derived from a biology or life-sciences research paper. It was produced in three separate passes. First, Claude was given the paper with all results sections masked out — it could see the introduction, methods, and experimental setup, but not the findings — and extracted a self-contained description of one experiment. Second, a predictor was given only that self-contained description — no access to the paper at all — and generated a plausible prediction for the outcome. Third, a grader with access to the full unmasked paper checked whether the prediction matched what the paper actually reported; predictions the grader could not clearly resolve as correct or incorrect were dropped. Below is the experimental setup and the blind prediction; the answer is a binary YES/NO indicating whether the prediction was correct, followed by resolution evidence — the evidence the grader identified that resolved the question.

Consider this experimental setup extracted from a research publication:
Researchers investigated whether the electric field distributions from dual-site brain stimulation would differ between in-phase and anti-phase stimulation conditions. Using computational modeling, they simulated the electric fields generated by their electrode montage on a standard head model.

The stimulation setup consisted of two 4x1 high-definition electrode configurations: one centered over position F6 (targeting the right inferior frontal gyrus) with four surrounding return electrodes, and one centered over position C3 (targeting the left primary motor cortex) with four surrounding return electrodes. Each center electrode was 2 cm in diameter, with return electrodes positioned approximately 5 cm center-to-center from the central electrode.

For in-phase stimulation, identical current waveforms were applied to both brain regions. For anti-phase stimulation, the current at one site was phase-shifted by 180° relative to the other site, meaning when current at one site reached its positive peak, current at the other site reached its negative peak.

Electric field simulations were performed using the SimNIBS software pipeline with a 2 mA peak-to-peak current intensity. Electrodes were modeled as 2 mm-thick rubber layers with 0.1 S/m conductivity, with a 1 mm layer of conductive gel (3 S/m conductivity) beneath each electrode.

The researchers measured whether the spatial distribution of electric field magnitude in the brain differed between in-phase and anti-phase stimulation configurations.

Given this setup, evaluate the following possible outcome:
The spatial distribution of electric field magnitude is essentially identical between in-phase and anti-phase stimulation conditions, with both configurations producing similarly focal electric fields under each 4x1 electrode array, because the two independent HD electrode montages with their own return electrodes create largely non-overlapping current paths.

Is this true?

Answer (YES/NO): YES